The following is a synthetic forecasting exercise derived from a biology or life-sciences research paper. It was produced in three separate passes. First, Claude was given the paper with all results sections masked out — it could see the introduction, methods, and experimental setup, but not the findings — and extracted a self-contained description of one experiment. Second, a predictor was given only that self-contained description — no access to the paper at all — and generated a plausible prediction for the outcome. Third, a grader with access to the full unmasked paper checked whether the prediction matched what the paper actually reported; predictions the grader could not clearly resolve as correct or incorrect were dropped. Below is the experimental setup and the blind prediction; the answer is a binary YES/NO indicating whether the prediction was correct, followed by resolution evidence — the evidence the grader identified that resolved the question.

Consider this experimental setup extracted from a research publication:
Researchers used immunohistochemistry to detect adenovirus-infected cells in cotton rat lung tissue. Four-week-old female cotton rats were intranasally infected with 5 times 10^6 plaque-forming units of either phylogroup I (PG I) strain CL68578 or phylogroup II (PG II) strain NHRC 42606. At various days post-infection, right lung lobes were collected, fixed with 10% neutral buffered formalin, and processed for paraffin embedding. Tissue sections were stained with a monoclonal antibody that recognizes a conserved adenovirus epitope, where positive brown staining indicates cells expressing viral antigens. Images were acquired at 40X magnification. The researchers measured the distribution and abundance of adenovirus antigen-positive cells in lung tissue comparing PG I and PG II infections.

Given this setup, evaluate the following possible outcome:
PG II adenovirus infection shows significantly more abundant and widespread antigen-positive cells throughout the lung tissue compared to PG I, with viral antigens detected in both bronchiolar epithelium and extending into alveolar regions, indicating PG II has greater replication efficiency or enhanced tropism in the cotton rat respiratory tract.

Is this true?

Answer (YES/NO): NO